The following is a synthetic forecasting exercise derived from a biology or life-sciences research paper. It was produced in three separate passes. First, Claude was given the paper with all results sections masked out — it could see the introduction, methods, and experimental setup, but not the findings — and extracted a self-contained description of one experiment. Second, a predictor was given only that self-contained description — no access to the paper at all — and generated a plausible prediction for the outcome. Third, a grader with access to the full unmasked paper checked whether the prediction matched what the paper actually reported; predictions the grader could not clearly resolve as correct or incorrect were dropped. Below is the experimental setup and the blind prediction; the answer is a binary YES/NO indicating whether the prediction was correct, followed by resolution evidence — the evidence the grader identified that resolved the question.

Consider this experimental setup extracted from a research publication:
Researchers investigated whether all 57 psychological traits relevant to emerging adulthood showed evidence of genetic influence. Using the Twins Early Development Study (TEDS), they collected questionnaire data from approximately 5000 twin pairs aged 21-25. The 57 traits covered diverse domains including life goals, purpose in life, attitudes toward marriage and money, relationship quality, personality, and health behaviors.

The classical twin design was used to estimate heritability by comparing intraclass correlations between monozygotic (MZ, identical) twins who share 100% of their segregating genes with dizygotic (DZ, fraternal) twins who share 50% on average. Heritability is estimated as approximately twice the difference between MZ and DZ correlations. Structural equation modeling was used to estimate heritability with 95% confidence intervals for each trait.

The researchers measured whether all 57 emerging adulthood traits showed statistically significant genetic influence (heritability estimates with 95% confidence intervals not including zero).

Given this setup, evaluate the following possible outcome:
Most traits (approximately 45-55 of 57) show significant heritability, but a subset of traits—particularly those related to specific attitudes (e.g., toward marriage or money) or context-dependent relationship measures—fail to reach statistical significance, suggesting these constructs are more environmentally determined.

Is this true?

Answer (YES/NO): NO